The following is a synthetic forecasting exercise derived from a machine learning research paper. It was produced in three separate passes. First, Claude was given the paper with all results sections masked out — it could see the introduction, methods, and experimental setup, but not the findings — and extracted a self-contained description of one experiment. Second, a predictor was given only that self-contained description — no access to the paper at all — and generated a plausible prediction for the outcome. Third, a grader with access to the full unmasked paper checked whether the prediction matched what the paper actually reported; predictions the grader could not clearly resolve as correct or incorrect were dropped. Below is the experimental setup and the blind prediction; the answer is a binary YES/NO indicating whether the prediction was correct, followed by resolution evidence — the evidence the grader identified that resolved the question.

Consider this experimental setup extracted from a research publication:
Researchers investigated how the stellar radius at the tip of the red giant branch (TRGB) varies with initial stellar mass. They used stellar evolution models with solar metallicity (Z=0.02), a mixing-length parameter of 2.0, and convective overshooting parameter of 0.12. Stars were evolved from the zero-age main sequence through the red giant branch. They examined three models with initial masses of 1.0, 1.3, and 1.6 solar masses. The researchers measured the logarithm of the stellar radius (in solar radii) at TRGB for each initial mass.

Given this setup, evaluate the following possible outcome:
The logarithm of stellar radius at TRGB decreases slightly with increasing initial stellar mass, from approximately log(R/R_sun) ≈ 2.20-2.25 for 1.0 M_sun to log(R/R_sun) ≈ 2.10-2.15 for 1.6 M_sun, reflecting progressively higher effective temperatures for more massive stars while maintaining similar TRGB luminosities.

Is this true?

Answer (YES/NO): YES